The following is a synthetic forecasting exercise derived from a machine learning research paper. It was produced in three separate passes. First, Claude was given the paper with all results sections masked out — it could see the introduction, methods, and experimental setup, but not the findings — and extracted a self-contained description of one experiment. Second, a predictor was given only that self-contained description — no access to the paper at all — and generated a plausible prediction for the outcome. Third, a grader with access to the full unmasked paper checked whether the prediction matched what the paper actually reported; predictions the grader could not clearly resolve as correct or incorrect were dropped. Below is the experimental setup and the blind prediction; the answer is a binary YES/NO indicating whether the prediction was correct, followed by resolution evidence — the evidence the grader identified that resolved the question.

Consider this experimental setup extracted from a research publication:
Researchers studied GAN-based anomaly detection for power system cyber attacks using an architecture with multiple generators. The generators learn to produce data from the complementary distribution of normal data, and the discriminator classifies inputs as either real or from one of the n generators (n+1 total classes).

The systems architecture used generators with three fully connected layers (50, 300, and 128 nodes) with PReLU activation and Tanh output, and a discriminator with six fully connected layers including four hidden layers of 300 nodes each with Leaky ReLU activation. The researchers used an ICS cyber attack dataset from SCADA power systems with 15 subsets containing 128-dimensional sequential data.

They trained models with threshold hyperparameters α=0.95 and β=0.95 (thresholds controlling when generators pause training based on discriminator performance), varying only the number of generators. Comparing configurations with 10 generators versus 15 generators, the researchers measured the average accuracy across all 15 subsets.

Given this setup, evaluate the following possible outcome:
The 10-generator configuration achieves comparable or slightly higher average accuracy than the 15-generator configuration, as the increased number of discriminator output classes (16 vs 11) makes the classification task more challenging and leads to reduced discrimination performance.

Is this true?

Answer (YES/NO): YES